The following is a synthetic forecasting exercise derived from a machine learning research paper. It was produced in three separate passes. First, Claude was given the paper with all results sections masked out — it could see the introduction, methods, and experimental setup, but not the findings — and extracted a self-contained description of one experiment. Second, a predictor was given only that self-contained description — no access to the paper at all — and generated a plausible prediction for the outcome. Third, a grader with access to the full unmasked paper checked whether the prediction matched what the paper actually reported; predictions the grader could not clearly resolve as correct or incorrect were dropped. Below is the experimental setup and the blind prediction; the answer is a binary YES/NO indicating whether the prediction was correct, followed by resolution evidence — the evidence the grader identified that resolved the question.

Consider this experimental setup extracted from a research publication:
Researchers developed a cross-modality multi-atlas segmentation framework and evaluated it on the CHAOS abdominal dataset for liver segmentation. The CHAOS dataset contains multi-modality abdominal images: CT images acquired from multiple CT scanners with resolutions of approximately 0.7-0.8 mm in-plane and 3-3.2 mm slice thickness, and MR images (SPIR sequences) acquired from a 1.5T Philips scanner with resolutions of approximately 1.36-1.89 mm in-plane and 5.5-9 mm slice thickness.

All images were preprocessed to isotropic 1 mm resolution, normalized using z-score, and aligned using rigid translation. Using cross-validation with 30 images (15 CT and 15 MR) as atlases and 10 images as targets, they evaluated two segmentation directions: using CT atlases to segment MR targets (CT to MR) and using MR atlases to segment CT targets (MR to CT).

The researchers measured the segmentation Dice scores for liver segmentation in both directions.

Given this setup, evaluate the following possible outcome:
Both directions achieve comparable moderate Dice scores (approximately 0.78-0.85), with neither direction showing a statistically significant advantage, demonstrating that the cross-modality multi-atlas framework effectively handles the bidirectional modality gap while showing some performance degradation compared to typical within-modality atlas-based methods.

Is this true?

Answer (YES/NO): NO